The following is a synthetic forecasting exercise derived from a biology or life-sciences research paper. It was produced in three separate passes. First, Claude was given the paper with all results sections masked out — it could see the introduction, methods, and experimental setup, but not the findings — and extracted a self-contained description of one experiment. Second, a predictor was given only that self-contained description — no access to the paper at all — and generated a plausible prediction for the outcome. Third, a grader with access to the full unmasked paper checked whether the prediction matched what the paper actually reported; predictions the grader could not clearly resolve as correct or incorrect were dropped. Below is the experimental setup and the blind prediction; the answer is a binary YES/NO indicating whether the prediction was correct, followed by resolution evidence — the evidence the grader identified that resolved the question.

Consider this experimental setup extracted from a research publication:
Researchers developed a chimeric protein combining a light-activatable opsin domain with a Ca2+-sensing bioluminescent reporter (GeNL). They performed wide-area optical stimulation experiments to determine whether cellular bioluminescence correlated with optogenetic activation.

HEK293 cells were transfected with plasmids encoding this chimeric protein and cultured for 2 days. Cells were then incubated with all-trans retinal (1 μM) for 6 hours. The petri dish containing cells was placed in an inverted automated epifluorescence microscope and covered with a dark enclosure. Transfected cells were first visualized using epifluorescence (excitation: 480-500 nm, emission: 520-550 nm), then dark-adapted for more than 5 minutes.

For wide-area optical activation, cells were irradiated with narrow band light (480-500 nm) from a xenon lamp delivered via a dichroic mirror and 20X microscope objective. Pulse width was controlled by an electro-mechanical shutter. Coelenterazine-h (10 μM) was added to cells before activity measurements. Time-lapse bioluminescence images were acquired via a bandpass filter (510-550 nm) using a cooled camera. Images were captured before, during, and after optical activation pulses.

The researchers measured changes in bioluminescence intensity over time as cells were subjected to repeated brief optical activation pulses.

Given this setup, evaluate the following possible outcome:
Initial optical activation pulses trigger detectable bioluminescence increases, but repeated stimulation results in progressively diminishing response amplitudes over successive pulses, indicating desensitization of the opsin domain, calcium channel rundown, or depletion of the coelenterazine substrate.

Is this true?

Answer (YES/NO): YES